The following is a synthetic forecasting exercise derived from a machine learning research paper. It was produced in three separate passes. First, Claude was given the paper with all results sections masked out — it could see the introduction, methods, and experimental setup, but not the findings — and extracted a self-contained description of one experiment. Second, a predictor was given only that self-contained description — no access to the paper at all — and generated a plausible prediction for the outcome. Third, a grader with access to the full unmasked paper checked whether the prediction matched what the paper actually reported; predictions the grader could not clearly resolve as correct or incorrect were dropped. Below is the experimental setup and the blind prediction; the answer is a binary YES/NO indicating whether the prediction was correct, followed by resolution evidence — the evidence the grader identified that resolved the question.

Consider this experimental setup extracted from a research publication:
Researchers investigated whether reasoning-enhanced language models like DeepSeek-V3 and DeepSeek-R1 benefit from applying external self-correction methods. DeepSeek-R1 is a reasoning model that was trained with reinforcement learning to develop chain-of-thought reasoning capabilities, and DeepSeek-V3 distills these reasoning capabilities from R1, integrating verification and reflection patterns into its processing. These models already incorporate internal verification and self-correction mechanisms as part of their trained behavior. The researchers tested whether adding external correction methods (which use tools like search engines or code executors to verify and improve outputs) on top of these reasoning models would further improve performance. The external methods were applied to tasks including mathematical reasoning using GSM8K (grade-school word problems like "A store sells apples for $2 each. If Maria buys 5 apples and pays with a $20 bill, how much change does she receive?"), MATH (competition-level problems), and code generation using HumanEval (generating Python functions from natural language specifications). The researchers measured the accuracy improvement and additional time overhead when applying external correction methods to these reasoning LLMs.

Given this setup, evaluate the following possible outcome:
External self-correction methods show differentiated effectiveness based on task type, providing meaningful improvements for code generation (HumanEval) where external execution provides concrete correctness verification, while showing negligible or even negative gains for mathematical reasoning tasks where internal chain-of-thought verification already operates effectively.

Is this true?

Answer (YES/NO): NO